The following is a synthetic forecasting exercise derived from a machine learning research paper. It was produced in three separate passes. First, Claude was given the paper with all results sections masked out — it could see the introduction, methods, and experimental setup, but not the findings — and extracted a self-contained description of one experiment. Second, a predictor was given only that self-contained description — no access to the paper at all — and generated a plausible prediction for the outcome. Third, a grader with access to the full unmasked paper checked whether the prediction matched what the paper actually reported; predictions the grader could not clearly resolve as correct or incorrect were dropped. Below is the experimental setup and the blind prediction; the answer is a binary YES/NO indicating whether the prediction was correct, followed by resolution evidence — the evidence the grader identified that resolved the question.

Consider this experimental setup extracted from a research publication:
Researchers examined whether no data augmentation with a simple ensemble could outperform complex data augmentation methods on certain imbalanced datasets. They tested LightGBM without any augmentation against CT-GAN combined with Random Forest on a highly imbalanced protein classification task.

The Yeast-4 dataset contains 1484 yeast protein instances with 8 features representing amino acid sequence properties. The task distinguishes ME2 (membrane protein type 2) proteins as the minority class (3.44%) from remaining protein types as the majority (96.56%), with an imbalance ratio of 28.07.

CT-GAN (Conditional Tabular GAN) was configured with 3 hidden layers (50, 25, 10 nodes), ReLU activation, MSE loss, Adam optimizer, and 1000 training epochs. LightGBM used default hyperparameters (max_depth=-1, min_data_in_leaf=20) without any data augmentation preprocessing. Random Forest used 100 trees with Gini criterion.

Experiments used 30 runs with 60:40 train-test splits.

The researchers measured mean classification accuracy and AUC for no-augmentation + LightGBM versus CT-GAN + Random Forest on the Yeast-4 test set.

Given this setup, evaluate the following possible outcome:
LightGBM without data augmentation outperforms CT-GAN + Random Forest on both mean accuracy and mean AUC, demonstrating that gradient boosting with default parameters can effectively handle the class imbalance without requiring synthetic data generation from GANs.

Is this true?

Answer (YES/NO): YES